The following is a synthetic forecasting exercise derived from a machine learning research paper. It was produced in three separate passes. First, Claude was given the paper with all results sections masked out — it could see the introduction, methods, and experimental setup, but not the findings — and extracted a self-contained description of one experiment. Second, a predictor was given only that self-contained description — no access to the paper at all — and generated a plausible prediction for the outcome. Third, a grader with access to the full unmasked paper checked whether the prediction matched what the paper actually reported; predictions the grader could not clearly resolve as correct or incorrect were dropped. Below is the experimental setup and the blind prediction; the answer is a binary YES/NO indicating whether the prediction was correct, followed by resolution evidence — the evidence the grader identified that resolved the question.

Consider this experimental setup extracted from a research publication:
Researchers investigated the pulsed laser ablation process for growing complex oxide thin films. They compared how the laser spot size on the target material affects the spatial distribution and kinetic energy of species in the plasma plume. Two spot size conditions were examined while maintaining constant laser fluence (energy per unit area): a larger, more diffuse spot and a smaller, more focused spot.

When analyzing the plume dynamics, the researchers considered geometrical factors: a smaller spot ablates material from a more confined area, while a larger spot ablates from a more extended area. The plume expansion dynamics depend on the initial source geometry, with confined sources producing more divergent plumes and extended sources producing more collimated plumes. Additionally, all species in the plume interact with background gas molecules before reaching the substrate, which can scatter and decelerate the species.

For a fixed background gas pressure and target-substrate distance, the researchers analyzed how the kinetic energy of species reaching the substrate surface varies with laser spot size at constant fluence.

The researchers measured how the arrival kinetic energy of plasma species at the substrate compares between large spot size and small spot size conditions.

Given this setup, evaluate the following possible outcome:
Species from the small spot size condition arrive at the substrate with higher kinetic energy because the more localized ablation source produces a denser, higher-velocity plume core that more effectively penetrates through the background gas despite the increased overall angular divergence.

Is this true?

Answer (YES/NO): NO